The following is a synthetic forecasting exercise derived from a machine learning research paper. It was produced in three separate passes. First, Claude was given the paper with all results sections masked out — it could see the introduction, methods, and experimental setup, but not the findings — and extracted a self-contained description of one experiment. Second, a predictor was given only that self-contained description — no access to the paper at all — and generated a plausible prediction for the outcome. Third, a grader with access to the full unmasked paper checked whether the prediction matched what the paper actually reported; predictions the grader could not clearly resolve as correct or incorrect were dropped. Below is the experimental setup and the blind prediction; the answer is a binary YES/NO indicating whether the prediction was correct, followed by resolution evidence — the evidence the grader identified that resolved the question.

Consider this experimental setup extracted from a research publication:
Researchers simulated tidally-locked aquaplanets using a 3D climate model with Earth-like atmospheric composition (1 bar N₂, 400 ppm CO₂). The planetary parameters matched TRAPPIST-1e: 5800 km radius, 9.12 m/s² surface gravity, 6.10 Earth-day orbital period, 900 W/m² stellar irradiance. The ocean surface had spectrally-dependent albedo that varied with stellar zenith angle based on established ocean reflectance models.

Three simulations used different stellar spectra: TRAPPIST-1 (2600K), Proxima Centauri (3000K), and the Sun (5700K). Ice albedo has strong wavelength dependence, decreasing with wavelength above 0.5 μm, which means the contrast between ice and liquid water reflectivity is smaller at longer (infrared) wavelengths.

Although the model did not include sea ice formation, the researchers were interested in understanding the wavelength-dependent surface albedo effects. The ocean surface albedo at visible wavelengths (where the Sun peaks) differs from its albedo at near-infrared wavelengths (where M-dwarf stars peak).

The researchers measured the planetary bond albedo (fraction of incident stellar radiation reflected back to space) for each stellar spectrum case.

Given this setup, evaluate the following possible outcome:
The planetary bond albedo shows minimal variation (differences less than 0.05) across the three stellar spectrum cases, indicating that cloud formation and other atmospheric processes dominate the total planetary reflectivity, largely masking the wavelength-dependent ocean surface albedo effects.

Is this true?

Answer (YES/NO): NO